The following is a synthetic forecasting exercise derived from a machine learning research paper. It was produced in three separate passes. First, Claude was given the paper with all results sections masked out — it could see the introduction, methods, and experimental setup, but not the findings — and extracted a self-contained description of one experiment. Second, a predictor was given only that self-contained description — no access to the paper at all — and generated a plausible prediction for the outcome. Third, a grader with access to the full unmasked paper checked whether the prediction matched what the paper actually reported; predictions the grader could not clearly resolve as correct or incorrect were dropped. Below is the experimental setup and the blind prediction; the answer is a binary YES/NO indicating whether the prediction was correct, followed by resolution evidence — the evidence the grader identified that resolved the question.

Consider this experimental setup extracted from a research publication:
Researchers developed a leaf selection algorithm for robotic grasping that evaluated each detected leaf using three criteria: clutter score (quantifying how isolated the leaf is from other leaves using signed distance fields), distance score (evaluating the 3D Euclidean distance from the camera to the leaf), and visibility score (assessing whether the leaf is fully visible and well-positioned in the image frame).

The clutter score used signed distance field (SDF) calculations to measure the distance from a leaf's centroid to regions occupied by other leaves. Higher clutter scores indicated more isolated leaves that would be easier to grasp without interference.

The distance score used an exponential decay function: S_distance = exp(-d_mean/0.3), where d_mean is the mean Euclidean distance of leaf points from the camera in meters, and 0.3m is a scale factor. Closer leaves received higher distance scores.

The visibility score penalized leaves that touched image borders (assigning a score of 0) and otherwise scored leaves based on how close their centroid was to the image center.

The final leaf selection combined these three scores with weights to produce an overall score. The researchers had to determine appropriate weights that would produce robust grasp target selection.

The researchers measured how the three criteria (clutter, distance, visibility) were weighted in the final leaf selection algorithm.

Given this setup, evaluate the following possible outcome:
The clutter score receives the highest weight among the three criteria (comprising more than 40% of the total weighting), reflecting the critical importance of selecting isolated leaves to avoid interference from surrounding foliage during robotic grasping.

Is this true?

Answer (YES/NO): NO